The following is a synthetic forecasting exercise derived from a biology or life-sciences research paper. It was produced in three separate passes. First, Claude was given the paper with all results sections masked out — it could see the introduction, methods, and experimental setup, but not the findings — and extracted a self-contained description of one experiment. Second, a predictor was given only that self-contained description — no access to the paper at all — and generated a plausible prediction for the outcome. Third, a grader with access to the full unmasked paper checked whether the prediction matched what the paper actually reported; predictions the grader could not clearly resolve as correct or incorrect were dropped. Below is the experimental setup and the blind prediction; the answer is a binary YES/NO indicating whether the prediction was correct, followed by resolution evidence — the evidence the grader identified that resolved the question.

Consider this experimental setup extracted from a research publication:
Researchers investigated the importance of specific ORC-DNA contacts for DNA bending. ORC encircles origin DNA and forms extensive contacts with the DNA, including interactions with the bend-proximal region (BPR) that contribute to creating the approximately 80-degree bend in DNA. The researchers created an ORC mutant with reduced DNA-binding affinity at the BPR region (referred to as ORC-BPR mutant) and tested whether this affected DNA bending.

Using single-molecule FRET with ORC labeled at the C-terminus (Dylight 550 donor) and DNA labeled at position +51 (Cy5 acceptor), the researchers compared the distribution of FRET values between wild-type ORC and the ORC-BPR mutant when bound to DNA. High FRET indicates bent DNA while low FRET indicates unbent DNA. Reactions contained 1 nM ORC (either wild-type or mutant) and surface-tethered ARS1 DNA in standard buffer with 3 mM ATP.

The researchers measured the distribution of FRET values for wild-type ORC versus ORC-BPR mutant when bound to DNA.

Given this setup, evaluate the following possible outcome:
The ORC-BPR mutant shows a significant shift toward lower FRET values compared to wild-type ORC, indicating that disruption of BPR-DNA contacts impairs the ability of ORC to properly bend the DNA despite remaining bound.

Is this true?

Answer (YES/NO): NO